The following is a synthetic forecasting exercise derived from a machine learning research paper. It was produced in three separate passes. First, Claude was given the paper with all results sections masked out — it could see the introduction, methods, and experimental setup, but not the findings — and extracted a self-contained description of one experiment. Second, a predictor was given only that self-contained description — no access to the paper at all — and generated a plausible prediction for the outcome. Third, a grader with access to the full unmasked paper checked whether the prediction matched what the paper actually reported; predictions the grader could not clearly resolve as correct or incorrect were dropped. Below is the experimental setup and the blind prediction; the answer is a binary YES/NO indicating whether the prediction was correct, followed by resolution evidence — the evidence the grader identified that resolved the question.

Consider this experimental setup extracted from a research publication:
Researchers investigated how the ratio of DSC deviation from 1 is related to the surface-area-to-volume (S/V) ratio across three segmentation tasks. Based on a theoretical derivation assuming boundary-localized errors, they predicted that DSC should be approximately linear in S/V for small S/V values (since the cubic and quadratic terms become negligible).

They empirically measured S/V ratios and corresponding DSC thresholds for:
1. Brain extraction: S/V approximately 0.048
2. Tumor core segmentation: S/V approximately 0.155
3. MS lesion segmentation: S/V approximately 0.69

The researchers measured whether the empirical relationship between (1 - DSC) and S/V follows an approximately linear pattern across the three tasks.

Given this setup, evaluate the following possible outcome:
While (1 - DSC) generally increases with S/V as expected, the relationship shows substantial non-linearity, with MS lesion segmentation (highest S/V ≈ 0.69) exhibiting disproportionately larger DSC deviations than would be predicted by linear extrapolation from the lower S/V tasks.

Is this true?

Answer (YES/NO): NO